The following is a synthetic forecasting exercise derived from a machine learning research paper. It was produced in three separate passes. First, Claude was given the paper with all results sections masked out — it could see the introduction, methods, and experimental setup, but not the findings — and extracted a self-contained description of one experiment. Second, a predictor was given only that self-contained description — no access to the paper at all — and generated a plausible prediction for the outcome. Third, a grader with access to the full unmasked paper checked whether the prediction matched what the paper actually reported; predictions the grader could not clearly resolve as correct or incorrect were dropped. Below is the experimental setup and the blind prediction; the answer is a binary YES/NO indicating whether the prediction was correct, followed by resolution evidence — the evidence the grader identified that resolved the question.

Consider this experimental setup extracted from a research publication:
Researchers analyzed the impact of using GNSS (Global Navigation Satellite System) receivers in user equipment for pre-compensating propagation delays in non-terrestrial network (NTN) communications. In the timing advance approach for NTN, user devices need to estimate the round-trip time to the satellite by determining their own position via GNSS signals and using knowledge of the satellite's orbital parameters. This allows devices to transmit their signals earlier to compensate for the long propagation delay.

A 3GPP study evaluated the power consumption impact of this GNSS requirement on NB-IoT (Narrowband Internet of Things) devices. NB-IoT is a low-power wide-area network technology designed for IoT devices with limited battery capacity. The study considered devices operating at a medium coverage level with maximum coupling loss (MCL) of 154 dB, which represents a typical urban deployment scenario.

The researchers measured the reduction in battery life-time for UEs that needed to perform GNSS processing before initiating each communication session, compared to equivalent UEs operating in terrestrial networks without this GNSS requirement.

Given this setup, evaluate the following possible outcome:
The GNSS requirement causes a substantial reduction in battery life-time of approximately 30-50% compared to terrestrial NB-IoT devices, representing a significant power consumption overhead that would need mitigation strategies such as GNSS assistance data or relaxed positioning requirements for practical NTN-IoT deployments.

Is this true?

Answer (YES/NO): NO